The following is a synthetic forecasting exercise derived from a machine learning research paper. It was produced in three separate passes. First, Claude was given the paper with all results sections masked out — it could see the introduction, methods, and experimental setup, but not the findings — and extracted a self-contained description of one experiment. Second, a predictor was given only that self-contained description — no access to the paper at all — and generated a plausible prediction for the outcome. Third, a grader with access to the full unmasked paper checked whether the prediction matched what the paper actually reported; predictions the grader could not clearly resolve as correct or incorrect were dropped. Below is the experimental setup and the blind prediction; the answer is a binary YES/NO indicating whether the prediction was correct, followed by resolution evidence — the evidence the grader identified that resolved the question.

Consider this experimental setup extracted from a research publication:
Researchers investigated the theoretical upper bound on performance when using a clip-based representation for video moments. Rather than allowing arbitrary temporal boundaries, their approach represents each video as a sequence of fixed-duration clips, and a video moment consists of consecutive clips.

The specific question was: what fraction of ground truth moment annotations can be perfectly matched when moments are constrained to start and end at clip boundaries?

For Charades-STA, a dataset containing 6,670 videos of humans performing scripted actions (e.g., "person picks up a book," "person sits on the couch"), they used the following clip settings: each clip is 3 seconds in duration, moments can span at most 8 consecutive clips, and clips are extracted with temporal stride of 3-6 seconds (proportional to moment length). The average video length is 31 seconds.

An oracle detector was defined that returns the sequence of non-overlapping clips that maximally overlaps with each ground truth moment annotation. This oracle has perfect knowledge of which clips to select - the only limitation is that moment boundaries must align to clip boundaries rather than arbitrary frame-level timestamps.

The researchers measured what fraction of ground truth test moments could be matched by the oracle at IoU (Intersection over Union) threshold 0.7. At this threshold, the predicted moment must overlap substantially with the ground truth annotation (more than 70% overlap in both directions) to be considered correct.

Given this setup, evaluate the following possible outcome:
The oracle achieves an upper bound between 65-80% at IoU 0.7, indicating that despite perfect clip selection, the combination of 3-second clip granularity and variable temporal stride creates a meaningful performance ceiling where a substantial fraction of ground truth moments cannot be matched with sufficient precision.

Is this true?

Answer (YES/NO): NO